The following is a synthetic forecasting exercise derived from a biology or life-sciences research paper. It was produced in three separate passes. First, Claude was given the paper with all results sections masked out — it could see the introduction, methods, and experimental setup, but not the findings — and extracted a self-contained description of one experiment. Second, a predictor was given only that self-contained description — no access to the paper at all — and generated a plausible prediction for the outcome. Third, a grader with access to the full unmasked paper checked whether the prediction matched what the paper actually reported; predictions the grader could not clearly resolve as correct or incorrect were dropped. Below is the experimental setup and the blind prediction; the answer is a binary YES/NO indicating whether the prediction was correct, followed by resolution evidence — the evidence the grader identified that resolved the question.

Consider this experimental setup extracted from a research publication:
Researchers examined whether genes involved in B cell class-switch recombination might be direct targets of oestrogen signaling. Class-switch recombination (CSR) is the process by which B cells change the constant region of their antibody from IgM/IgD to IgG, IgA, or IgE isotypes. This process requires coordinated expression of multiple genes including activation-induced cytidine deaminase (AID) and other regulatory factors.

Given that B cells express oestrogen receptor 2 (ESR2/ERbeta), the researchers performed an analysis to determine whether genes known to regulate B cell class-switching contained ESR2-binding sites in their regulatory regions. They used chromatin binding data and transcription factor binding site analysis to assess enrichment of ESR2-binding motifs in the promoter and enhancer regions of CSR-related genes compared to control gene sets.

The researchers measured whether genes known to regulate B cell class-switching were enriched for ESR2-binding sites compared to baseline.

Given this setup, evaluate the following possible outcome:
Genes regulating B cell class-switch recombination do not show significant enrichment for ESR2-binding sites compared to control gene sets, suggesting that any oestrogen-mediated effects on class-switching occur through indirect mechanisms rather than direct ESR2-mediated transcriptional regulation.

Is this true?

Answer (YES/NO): NO